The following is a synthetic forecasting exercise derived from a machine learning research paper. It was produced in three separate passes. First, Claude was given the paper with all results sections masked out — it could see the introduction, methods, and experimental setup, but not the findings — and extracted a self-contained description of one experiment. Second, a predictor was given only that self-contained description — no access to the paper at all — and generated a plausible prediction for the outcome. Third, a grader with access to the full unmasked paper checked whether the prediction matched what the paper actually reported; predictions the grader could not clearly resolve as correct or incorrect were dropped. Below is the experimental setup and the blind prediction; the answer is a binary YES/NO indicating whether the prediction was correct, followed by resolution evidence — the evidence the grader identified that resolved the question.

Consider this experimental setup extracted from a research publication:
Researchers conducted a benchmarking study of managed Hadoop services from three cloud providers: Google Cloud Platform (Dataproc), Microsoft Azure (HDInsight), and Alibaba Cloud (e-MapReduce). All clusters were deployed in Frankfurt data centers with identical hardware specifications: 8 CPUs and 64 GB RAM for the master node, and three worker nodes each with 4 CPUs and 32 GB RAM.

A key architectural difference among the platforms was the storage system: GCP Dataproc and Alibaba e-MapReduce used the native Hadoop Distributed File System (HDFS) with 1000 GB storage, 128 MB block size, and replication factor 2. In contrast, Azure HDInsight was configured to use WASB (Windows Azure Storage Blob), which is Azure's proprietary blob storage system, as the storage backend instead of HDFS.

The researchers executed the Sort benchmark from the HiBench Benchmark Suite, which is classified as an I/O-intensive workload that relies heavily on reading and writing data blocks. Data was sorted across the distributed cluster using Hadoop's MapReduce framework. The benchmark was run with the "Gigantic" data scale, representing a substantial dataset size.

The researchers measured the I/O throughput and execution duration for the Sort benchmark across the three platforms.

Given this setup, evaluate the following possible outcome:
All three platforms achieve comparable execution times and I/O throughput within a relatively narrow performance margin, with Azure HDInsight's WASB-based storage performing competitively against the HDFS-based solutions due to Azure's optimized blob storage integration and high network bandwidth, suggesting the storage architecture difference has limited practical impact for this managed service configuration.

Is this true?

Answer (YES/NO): NO